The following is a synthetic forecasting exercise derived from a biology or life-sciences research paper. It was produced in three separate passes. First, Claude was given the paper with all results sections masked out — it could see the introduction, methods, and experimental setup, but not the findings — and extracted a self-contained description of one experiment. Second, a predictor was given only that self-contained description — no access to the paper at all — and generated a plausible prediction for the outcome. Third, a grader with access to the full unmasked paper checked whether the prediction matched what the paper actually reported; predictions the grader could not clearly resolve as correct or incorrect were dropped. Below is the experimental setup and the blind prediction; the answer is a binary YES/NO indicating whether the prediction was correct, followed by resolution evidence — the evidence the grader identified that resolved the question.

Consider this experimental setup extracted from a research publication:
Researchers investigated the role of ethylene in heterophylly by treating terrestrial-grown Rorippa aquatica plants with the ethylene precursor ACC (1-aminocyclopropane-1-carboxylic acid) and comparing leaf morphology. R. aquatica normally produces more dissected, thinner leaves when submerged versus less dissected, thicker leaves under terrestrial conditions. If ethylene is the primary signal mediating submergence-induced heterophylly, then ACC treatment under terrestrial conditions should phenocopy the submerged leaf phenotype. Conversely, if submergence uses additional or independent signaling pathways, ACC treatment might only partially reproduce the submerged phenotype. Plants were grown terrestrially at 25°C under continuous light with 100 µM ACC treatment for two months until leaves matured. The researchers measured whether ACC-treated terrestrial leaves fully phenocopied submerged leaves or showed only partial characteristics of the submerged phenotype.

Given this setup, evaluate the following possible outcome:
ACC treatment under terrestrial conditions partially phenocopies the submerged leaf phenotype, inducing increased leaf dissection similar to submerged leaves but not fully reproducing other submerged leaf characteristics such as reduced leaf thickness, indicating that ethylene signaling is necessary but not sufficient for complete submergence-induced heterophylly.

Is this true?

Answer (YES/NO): NO